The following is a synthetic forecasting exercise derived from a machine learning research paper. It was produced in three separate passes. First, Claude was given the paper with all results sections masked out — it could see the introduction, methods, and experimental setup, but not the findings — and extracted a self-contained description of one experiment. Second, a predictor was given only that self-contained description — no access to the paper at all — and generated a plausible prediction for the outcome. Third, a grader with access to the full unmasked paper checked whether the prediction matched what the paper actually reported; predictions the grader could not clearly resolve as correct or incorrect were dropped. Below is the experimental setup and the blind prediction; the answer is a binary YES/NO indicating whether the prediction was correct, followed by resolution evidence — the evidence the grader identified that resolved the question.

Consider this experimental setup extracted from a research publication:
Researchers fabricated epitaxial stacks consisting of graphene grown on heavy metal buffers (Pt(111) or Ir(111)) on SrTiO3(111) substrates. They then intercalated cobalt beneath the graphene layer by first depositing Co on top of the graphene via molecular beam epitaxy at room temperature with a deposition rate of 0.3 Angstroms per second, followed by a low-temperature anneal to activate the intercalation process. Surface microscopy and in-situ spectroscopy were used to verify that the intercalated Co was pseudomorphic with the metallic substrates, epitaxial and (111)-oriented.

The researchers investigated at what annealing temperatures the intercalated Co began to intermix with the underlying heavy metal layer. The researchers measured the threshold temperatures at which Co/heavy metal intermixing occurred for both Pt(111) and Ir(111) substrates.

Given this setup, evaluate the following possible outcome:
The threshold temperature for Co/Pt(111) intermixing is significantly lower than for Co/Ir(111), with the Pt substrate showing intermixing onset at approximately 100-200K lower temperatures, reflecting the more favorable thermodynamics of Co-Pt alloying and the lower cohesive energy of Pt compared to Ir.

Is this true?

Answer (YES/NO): NO